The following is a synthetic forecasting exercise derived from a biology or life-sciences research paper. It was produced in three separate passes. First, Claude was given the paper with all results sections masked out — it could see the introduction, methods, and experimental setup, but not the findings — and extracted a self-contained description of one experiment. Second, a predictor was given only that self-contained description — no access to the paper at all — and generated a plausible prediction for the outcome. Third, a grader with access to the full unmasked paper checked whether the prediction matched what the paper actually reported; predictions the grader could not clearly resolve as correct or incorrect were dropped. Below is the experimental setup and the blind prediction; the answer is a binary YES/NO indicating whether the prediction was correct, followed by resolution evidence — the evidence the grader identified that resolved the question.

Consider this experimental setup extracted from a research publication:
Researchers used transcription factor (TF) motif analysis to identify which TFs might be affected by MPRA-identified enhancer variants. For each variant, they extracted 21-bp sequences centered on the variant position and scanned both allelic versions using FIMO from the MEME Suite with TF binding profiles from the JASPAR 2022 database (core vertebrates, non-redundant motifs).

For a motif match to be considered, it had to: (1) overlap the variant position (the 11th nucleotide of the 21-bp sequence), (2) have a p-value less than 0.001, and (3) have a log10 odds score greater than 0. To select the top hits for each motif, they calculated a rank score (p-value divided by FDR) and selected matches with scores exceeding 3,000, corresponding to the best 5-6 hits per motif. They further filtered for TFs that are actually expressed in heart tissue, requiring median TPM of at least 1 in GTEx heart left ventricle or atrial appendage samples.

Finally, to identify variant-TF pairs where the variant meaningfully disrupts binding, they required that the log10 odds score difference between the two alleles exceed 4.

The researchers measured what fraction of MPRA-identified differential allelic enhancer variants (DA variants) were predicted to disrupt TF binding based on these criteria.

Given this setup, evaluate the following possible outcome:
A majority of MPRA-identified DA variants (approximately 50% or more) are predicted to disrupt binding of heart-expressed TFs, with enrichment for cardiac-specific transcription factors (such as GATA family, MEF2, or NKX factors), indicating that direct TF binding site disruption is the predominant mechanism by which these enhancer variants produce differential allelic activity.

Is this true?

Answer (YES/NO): YES